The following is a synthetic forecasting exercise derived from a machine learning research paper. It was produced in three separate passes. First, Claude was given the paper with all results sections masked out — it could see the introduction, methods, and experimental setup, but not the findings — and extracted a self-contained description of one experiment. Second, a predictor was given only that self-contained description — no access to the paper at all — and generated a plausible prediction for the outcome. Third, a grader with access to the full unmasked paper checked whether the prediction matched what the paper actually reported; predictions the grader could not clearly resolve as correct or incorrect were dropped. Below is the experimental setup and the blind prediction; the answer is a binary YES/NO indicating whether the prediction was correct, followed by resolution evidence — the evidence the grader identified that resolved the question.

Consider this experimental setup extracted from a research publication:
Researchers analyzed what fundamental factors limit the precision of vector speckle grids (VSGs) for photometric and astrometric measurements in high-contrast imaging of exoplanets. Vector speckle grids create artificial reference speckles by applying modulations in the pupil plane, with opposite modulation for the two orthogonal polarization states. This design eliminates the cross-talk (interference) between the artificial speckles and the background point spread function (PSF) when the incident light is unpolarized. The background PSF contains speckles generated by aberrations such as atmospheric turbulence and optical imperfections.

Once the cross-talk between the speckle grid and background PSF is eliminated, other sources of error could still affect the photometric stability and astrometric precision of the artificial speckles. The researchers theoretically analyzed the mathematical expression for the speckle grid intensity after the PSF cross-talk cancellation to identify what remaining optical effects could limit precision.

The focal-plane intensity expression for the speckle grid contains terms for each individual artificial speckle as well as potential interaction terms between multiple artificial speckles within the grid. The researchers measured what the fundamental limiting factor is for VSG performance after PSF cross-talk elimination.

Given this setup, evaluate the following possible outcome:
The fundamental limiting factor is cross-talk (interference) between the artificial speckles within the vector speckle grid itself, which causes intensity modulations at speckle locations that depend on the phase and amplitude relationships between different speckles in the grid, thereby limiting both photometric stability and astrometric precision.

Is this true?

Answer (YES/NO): YES